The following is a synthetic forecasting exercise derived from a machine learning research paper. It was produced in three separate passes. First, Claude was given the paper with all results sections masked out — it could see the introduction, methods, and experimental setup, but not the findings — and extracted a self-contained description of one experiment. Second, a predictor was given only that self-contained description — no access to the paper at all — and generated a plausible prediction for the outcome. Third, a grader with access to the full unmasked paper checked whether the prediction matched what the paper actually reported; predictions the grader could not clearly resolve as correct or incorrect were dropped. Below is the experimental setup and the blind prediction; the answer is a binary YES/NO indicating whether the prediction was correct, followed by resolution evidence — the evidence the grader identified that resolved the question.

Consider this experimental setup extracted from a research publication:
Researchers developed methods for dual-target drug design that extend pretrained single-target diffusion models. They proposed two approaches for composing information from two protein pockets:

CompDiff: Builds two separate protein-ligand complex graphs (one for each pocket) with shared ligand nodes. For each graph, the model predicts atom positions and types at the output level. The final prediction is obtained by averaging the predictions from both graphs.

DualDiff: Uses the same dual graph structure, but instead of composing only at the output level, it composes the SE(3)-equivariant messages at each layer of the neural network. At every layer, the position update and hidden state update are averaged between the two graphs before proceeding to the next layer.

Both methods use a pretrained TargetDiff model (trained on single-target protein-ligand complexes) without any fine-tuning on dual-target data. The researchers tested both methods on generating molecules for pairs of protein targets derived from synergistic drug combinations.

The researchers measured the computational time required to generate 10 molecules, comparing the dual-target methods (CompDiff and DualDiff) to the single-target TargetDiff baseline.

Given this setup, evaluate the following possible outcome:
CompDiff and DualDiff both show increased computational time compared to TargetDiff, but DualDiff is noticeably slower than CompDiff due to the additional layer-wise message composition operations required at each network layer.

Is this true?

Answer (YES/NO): NO